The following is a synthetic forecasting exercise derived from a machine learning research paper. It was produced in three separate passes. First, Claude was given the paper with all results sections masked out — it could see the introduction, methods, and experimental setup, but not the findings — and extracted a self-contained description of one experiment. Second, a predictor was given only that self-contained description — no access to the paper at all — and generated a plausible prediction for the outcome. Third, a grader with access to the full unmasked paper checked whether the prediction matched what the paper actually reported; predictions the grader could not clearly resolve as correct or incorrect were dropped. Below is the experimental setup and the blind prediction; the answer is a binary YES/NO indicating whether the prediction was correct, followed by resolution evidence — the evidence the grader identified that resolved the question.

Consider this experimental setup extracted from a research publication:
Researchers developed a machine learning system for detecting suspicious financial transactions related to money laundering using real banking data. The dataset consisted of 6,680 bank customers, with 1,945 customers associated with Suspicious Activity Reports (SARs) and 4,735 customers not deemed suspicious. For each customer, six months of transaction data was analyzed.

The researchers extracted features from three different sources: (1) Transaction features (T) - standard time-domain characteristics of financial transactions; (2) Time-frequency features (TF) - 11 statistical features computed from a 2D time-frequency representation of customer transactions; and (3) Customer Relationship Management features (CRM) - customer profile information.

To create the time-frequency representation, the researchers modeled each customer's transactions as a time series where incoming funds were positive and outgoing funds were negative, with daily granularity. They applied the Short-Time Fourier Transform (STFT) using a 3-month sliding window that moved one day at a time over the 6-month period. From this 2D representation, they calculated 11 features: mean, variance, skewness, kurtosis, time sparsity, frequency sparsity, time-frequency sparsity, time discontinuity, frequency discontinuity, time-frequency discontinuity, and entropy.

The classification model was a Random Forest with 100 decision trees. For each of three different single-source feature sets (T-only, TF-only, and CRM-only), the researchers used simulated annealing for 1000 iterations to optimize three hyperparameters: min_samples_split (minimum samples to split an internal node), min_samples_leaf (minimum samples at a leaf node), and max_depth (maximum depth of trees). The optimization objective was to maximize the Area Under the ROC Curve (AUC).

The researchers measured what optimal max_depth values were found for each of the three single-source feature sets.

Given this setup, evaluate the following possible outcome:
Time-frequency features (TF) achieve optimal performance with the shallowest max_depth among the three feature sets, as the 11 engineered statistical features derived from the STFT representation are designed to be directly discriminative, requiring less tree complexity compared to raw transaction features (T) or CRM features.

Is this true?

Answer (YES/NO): YES